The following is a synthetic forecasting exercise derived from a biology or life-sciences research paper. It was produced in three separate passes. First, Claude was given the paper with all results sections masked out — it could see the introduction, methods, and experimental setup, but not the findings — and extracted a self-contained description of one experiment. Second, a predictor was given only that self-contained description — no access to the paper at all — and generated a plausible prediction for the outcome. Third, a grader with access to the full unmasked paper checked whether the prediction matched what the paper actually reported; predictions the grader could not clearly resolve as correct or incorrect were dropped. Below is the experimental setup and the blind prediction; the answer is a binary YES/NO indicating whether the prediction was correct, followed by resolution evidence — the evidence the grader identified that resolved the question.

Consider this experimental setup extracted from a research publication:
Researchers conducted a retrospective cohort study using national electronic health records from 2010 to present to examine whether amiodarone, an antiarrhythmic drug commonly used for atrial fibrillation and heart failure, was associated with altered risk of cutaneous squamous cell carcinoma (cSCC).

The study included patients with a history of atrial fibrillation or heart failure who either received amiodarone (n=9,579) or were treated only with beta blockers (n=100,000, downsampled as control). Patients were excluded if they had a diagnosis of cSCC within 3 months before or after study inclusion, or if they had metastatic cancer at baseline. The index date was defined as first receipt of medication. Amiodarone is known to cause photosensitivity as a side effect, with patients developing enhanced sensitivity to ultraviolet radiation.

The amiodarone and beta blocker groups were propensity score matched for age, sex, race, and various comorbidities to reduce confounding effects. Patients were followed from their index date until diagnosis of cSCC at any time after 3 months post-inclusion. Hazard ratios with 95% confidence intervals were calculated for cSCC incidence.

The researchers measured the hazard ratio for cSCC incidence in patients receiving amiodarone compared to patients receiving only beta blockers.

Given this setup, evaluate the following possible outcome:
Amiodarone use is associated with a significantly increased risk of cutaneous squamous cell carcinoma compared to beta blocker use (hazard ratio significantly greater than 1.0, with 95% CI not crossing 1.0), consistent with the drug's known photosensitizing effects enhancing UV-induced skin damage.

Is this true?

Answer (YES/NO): NO